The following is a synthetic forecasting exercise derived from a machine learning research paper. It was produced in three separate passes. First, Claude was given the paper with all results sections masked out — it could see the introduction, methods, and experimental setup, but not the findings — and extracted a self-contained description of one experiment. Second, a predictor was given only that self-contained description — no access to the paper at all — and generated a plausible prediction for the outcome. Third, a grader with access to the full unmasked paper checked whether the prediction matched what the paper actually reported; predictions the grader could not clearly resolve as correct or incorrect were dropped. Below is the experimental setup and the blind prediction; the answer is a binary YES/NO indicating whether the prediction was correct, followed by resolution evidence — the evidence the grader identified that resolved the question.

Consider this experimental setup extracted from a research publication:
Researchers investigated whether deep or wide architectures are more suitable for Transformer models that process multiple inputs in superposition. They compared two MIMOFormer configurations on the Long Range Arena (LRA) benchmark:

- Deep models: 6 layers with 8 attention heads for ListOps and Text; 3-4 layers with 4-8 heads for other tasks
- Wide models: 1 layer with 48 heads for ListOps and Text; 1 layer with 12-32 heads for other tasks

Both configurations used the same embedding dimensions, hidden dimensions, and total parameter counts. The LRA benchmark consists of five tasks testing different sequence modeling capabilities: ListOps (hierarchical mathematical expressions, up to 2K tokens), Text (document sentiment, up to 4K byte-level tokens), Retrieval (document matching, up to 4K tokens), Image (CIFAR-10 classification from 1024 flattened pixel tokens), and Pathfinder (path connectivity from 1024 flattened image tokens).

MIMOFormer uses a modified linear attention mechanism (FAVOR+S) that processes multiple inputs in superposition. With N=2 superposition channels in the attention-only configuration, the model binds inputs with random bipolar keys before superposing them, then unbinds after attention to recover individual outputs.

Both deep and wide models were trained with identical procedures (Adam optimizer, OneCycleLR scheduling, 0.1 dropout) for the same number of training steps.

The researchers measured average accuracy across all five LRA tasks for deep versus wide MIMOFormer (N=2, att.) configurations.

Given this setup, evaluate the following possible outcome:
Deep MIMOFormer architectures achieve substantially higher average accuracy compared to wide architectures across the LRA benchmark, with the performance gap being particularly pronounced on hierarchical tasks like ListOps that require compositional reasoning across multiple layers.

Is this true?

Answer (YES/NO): NO